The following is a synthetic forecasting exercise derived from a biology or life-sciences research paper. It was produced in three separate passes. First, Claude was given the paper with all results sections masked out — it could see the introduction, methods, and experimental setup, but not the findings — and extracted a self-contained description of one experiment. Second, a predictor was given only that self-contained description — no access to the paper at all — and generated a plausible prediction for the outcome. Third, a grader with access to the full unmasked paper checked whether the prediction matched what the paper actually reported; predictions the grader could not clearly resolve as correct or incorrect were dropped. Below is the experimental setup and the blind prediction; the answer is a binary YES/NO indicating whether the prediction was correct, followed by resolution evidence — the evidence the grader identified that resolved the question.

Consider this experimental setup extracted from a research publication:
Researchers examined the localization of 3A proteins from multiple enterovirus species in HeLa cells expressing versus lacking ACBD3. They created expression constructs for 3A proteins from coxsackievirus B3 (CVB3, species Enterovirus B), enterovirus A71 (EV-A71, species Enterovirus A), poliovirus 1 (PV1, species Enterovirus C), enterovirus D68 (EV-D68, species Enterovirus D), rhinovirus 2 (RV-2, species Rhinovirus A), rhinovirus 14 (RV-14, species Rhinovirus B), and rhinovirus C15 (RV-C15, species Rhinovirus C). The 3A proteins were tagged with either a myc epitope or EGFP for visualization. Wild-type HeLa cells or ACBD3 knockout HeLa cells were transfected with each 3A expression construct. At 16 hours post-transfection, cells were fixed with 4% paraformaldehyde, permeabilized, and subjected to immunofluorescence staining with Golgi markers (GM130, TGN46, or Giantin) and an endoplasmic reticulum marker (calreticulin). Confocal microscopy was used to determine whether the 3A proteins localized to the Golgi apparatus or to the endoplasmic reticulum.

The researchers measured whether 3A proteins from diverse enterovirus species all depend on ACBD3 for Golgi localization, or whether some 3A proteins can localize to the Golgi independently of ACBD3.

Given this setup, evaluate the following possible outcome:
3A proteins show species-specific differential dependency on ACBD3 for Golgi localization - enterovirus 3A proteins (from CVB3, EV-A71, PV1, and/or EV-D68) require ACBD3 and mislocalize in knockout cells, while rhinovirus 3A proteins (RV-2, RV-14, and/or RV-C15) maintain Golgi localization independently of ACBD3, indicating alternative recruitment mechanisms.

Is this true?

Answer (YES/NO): NO